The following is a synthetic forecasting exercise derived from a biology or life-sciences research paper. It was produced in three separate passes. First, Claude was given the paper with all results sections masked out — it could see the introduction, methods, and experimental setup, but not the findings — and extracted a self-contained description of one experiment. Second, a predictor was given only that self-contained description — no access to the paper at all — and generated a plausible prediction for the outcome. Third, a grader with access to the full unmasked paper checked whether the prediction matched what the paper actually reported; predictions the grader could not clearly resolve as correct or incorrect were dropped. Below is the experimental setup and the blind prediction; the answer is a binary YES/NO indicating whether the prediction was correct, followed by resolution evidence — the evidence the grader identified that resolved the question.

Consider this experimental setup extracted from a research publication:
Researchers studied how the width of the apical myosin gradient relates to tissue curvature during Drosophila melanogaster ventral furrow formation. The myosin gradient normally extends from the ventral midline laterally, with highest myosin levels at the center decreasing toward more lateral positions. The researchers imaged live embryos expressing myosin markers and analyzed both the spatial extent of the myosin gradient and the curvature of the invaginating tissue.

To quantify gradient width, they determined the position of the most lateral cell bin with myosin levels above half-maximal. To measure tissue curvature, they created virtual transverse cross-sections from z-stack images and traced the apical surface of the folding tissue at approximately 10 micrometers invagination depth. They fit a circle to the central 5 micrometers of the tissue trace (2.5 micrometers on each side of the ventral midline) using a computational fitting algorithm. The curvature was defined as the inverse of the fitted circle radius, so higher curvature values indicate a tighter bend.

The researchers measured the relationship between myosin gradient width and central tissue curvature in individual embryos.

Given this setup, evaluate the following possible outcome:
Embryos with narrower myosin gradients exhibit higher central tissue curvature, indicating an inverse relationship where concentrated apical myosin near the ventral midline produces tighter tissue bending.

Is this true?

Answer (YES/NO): YES